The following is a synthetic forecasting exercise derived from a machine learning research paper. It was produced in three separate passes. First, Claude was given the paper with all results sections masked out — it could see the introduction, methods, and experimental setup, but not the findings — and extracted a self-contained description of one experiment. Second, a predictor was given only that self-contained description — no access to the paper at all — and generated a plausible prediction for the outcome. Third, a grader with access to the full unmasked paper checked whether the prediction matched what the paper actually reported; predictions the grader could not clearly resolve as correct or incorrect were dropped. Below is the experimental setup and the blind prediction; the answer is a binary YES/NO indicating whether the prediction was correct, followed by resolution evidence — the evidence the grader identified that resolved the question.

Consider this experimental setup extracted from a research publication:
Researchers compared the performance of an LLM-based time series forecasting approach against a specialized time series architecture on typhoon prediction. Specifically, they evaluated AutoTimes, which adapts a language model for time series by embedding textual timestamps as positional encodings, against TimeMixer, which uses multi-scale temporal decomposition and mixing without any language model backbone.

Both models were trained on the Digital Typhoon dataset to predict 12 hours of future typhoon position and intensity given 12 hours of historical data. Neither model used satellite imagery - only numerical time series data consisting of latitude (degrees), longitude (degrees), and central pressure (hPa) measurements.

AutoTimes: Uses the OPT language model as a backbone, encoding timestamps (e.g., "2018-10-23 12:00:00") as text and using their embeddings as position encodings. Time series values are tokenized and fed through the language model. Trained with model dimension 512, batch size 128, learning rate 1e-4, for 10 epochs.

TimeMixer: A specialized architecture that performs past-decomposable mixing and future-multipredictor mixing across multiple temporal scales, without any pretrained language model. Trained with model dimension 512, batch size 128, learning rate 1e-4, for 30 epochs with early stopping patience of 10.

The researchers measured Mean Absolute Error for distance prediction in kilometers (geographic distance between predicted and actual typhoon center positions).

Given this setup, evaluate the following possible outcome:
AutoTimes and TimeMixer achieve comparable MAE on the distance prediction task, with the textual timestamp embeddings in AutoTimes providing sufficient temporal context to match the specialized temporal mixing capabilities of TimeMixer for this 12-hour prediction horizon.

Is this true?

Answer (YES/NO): NO